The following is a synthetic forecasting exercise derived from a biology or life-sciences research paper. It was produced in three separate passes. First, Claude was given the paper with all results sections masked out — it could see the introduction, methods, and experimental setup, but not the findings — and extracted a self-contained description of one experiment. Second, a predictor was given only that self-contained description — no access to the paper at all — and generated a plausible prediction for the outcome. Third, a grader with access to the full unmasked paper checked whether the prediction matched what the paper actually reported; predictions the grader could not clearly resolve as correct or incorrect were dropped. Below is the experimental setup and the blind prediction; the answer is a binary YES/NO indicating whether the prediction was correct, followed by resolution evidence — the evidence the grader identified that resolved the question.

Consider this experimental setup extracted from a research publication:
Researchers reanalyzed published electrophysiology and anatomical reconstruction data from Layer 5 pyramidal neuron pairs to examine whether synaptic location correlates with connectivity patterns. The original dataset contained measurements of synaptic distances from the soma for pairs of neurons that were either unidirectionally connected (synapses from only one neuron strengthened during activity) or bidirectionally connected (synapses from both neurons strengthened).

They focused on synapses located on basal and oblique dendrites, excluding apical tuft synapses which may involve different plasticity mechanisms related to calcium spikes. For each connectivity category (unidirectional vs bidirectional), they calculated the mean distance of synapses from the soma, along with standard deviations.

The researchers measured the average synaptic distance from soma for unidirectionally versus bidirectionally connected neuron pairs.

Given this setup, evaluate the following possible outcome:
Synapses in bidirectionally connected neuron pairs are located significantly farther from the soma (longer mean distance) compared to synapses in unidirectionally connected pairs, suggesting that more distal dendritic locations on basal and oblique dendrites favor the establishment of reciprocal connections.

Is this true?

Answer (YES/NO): YES